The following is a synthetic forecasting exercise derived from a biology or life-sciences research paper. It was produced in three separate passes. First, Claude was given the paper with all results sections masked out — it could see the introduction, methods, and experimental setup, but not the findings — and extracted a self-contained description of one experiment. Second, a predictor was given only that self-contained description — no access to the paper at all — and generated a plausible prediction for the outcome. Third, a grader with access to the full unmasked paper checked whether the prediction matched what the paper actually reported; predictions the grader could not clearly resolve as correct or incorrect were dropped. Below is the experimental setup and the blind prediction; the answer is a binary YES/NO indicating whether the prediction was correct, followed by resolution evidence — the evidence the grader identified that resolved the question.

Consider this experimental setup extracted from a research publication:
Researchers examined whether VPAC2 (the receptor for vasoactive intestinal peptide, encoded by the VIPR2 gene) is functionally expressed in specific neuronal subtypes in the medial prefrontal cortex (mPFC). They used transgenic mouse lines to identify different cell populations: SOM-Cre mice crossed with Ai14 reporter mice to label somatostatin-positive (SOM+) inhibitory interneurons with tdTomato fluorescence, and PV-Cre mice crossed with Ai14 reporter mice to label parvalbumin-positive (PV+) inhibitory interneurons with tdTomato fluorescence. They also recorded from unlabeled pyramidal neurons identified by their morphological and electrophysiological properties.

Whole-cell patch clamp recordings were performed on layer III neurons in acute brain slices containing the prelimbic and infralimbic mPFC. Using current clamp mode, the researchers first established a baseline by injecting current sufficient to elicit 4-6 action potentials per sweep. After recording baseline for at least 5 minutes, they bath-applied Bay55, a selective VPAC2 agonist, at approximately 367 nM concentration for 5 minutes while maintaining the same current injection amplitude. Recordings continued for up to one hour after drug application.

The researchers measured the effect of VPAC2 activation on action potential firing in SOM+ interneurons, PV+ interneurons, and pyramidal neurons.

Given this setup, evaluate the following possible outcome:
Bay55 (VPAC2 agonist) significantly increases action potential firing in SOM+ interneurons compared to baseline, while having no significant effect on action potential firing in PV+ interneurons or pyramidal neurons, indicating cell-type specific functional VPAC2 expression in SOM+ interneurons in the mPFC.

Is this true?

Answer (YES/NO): YES